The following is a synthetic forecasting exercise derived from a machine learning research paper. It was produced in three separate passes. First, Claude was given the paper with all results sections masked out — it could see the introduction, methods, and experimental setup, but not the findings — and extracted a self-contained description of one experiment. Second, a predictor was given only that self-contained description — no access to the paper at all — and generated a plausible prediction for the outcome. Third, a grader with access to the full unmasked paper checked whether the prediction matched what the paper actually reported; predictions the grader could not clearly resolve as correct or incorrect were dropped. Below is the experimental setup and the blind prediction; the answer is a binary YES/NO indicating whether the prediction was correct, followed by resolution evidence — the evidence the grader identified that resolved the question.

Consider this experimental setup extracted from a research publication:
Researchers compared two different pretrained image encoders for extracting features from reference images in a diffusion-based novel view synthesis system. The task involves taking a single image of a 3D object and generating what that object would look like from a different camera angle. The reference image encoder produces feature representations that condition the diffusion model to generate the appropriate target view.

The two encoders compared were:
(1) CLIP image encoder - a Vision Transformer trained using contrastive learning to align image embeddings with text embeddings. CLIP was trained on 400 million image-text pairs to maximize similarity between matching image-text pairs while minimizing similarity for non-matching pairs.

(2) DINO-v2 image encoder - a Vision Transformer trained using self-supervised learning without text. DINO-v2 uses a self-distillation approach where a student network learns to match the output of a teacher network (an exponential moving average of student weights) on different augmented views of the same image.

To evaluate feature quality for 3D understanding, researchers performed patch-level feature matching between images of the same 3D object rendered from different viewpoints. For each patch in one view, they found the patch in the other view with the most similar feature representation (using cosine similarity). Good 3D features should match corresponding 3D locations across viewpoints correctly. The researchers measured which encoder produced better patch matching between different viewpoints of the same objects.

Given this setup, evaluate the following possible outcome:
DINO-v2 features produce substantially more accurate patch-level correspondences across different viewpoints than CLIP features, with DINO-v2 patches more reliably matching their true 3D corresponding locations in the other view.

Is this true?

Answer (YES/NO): YES